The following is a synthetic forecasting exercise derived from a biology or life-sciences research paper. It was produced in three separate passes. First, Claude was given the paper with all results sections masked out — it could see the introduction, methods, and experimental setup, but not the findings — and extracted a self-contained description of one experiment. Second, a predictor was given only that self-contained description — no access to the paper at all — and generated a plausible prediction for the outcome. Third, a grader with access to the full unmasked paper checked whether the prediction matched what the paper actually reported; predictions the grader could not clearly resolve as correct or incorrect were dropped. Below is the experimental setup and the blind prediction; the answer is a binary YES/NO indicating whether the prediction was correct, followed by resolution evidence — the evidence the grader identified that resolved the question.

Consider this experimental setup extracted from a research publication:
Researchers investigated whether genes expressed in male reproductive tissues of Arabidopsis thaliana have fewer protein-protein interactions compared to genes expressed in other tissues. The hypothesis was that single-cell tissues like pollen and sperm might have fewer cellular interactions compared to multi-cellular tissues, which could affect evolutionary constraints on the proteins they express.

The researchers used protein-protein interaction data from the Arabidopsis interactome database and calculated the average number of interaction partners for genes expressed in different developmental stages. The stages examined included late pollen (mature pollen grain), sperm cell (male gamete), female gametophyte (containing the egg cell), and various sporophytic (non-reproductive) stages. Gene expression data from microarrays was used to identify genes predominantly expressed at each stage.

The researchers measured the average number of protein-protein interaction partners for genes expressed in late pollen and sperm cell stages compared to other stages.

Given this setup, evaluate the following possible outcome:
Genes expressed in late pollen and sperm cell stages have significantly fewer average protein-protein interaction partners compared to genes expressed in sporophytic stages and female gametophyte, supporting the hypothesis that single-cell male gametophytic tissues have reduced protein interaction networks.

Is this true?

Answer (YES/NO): YES